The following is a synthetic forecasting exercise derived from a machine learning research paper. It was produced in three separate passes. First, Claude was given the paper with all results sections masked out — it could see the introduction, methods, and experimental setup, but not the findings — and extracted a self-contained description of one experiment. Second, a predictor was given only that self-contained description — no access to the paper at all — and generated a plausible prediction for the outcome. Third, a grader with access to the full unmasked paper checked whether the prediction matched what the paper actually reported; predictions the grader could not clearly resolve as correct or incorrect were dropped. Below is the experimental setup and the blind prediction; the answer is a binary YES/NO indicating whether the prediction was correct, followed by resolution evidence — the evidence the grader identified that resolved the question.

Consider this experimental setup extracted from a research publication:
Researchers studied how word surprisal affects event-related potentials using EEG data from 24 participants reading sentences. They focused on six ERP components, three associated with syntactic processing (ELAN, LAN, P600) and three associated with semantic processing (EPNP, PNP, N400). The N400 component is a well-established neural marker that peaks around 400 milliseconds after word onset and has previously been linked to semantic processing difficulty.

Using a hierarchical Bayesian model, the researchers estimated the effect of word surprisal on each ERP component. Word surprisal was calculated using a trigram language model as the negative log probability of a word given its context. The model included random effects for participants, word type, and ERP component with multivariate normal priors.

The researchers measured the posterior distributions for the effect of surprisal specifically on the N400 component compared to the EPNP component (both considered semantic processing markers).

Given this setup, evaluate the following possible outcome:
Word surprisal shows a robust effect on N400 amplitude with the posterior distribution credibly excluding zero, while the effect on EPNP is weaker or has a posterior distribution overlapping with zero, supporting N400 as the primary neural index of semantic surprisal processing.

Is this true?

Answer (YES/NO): YES